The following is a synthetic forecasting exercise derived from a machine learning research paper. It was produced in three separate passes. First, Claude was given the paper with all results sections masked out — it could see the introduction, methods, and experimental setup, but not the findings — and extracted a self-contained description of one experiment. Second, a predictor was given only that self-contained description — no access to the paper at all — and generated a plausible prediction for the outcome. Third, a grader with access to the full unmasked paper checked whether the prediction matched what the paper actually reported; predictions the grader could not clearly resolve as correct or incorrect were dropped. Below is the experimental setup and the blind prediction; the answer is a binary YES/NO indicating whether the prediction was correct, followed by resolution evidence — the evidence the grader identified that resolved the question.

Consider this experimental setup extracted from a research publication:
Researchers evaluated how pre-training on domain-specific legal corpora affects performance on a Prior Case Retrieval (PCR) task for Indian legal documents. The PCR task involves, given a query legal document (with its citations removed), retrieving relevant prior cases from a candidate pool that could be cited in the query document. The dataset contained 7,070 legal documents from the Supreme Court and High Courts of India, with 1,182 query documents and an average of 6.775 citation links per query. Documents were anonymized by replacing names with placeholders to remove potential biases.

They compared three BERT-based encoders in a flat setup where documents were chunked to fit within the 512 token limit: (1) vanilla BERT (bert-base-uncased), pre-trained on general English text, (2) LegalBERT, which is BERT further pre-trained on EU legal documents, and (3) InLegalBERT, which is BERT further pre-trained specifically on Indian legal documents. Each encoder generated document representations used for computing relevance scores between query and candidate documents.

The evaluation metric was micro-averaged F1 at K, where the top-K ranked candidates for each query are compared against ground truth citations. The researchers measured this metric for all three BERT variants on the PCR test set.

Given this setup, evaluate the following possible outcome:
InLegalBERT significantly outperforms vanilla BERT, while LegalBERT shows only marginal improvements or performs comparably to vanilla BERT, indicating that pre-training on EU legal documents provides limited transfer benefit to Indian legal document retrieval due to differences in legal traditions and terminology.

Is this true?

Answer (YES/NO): NO